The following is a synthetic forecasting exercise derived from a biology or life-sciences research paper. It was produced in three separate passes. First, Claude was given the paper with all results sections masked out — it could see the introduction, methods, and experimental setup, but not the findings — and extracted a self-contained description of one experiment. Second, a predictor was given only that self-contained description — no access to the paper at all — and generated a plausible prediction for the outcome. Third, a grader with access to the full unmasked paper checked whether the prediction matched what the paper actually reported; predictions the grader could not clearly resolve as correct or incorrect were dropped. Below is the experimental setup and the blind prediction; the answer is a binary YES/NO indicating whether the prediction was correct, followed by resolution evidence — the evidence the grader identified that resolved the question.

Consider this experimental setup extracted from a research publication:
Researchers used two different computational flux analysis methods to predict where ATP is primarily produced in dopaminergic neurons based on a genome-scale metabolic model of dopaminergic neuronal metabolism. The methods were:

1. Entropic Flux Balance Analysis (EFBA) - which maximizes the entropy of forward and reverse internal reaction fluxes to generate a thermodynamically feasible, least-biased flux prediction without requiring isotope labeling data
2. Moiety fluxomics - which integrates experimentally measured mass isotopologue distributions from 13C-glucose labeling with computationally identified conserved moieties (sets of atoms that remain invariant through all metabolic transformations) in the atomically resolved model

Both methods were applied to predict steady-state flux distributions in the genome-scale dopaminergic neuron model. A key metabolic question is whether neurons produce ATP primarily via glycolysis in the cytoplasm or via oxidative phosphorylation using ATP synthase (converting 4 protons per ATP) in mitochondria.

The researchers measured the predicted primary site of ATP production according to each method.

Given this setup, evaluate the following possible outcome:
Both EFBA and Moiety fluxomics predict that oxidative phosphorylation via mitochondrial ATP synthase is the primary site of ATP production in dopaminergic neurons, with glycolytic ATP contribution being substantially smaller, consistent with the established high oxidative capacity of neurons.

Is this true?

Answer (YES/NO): NO